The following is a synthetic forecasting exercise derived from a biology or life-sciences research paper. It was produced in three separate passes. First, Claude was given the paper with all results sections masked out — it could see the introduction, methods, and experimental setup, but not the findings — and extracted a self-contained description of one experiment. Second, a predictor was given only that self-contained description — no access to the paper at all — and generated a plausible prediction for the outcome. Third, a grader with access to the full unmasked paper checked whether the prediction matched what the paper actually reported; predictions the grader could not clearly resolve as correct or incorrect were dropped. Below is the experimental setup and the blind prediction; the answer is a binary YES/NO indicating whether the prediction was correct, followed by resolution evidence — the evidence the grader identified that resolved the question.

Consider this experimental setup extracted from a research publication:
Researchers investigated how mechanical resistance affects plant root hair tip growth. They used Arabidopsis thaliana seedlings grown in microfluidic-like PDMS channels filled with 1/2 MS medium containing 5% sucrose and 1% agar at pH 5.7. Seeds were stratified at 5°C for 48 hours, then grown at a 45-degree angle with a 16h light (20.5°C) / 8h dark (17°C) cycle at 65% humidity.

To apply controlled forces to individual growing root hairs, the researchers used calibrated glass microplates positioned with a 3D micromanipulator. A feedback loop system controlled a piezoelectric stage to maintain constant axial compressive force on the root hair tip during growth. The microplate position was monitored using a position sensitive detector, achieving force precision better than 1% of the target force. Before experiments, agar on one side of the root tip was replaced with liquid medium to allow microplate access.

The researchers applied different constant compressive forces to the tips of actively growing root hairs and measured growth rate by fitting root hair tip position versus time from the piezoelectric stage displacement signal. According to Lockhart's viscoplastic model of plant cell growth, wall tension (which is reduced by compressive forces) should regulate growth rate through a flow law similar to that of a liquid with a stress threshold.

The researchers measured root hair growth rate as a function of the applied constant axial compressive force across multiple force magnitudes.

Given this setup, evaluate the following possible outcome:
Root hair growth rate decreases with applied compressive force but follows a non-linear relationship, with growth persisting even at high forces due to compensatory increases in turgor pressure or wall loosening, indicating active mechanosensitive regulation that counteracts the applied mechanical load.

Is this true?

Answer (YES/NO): NO